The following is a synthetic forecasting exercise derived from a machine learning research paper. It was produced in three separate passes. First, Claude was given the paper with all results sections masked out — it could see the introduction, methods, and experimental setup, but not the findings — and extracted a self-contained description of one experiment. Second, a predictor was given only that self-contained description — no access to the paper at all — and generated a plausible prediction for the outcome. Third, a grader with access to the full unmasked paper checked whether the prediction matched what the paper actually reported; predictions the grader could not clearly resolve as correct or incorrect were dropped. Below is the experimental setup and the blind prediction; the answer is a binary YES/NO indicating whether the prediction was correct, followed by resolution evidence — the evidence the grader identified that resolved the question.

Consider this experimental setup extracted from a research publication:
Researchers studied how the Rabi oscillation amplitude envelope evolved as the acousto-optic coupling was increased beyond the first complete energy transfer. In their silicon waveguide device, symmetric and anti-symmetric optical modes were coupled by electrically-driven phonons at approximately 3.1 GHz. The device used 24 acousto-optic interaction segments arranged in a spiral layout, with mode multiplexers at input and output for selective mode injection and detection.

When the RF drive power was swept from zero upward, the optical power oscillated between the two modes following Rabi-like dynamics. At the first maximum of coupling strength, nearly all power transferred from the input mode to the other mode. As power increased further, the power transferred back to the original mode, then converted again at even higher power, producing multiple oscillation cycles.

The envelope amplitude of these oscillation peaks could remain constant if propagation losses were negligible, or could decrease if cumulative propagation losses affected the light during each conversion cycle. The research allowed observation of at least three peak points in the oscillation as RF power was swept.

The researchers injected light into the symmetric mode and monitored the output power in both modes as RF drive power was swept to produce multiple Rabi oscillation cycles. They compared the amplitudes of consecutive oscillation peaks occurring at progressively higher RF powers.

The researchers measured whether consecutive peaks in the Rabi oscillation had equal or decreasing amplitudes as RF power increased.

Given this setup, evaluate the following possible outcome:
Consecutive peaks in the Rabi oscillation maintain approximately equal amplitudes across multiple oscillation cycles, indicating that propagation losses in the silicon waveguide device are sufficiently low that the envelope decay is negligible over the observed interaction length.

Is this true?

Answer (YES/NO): NO